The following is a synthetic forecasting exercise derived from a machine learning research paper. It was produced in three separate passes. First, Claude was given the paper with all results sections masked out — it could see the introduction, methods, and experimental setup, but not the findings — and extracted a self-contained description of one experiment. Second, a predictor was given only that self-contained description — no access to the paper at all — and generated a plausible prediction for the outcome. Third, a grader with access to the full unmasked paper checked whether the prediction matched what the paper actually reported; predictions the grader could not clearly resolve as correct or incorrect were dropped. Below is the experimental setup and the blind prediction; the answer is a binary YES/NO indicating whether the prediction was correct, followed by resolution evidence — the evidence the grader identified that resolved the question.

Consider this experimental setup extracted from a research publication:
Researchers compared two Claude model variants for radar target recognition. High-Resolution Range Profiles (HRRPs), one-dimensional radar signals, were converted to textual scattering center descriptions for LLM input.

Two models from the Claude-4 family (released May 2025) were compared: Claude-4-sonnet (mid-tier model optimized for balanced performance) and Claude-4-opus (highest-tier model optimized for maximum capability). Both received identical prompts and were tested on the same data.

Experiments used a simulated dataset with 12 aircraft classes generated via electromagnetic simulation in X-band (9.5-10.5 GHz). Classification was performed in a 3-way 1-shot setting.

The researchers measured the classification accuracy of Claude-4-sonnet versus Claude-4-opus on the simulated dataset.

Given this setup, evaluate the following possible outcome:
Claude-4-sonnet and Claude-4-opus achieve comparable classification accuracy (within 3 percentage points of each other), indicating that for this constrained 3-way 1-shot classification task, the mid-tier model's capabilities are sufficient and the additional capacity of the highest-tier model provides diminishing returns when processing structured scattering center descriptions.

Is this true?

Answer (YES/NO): NO